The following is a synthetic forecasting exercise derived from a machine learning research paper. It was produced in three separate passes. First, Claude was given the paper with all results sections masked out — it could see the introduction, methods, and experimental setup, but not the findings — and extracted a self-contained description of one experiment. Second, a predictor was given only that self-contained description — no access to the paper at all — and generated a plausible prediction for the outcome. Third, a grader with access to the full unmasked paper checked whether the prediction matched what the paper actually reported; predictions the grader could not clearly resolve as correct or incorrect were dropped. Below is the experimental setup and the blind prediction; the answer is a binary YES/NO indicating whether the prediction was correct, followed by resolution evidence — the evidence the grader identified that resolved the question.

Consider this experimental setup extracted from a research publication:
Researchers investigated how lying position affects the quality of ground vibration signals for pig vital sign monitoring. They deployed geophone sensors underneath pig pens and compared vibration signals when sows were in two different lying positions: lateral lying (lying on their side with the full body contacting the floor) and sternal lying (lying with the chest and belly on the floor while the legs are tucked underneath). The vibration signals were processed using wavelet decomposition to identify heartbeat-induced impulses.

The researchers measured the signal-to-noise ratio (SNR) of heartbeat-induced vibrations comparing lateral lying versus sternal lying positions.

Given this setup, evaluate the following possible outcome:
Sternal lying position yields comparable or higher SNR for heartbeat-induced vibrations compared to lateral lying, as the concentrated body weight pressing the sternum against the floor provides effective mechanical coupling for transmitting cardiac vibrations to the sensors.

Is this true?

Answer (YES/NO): NO